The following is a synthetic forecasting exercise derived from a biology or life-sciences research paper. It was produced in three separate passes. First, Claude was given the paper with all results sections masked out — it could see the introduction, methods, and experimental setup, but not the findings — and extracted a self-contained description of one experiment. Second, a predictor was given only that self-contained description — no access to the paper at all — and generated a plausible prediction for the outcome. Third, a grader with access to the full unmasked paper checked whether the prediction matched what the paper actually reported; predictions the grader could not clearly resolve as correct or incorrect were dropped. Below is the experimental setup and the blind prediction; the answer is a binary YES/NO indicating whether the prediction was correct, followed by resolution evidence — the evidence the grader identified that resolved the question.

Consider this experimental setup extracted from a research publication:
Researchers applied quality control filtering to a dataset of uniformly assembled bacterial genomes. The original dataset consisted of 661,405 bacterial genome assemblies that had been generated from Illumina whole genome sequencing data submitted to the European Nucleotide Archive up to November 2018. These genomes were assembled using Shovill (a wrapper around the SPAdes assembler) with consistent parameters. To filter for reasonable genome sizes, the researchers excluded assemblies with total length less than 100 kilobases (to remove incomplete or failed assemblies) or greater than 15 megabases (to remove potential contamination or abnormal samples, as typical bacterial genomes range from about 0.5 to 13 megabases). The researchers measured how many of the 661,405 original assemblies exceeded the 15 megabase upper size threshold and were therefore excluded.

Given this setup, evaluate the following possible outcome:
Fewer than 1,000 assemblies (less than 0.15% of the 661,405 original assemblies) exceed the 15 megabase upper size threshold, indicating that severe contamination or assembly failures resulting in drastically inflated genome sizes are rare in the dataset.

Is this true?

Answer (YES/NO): YES